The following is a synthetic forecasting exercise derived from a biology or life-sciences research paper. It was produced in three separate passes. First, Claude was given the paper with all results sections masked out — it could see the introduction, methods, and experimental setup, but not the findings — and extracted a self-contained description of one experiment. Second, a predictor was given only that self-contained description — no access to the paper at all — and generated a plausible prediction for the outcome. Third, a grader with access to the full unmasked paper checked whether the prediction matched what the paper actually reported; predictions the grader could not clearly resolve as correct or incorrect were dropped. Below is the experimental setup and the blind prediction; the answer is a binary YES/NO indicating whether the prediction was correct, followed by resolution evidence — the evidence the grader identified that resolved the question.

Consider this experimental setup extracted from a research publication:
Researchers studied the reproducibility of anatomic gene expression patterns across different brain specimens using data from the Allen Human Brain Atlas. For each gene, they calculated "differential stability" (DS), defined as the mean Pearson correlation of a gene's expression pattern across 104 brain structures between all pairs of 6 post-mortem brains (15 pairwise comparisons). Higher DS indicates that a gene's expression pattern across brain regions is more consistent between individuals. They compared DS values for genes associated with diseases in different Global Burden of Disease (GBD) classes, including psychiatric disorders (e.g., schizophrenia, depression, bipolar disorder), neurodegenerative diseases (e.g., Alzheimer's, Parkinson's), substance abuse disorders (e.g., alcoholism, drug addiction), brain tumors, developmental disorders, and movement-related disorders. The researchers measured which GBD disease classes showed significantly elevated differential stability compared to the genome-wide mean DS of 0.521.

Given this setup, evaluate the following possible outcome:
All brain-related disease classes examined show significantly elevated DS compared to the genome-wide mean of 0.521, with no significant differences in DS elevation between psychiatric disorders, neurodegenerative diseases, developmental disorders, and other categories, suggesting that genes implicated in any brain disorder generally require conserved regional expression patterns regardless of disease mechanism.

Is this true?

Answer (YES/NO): NO